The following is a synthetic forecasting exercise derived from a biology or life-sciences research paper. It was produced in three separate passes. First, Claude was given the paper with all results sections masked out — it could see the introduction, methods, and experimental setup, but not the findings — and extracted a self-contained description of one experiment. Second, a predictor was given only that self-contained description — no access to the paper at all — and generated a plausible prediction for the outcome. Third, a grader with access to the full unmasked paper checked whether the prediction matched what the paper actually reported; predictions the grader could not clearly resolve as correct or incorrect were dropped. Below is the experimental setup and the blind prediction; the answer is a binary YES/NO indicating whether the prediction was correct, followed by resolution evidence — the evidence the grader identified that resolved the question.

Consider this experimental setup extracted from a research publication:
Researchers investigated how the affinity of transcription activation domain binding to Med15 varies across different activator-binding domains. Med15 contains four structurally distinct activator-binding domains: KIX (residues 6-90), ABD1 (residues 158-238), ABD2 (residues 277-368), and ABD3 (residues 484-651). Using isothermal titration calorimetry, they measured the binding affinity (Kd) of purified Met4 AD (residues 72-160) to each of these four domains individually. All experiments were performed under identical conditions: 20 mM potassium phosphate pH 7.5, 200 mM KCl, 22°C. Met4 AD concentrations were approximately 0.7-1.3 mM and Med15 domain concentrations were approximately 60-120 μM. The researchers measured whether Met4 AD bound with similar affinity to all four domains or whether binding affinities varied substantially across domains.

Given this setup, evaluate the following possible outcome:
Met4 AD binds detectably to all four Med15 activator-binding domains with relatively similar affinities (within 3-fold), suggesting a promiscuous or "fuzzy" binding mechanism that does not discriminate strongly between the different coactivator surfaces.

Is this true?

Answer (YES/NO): NO